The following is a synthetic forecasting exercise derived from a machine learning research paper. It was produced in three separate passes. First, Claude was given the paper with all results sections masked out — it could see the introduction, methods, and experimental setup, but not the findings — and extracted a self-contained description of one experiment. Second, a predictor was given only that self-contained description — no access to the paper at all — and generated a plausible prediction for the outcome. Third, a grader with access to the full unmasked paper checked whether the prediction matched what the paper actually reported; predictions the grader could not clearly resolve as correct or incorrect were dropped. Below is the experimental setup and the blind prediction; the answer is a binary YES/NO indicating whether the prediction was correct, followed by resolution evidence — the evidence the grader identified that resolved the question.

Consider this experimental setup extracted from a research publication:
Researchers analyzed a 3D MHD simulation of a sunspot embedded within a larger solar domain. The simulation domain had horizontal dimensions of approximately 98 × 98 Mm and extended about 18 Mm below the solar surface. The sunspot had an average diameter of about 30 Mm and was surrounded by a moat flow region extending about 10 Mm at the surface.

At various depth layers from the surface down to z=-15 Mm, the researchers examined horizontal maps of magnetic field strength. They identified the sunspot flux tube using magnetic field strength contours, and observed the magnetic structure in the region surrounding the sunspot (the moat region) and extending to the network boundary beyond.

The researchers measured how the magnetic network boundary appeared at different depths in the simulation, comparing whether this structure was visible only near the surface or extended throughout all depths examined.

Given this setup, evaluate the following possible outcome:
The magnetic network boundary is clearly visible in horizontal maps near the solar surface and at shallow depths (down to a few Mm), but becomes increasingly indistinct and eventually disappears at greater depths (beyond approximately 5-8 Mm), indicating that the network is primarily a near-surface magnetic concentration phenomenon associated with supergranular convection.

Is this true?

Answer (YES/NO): NO